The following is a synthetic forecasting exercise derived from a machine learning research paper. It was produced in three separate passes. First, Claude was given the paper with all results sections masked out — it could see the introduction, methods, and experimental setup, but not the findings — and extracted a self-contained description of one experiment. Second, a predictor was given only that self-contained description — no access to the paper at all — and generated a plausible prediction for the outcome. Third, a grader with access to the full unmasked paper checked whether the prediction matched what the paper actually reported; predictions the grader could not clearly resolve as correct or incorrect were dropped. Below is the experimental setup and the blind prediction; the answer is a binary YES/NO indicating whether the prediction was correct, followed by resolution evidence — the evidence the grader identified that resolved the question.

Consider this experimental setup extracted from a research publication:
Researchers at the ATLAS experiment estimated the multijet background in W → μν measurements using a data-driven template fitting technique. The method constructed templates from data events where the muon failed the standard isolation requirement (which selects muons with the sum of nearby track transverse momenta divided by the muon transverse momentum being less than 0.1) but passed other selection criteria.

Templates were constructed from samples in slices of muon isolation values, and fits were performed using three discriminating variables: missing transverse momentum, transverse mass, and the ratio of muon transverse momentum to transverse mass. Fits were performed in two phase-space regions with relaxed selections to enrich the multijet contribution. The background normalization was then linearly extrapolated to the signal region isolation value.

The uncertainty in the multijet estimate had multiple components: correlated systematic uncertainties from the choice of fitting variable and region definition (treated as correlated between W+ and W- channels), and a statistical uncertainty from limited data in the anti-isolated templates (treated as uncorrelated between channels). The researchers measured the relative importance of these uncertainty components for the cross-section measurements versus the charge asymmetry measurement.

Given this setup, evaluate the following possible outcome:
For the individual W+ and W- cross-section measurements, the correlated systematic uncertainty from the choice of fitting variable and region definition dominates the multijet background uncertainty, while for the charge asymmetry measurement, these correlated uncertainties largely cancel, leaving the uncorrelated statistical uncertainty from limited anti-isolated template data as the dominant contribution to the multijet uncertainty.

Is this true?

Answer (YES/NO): YES